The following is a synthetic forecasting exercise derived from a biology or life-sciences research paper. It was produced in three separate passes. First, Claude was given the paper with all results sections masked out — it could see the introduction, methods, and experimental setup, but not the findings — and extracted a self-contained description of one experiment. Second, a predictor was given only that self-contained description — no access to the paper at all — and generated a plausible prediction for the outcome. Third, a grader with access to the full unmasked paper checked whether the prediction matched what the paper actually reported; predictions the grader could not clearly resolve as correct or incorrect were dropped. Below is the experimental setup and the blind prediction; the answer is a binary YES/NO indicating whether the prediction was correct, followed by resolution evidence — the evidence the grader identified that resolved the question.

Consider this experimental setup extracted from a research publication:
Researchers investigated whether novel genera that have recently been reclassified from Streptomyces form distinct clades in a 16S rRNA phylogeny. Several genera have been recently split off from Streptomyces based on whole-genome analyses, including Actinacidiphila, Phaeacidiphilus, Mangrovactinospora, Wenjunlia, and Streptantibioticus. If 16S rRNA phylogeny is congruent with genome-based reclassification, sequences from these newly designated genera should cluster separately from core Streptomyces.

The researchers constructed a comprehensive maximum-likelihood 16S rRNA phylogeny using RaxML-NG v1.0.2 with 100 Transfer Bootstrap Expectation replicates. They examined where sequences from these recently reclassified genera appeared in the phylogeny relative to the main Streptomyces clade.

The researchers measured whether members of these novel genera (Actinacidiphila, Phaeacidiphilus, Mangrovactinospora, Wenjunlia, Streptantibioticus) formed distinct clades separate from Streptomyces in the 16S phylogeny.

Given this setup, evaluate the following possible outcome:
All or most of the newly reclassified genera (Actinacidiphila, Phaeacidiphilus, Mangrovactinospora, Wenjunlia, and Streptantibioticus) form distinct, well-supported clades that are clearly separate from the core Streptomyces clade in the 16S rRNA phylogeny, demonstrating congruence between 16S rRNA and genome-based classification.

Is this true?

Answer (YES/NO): NO